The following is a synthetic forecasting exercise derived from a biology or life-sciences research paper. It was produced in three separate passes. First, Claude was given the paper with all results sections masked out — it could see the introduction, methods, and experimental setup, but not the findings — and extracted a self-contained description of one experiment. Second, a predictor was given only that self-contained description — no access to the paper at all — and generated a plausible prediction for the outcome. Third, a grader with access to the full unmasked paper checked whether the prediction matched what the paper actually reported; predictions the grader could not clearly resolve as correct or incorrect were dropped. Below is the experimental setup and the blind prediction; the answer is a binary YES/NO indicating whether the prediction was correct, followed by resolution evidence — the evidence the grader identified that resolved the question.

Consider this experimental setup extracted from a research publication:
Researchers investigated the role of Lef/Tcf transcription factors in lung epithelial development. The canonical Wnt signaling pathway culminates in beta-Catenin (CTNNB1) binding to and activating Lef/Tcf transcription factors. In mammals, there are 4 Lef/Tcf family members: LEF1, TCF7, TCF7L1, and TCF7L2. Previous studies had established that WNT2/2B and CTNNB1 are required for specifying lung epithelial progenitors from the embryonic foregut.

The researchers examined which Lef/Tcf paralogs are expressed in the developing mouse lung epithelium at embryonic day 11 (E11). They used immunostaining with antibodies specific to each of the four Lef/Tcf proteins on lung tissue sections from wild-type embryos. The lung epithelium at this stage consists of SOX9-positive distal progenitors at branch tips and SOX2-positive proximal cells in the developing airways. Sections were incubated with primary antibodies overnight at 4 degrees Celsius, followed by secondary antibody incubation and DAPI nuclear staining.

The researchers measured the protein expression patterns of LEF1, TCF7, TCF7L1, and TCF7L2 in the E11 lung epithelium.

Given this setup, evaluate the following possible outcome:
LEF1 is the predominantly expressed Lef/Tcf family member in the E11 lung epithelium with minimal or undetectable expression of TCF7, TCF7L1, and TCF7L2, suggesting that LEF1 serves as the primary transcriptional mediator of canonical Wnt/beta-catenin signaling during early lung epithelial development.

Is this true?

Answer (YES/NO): NO